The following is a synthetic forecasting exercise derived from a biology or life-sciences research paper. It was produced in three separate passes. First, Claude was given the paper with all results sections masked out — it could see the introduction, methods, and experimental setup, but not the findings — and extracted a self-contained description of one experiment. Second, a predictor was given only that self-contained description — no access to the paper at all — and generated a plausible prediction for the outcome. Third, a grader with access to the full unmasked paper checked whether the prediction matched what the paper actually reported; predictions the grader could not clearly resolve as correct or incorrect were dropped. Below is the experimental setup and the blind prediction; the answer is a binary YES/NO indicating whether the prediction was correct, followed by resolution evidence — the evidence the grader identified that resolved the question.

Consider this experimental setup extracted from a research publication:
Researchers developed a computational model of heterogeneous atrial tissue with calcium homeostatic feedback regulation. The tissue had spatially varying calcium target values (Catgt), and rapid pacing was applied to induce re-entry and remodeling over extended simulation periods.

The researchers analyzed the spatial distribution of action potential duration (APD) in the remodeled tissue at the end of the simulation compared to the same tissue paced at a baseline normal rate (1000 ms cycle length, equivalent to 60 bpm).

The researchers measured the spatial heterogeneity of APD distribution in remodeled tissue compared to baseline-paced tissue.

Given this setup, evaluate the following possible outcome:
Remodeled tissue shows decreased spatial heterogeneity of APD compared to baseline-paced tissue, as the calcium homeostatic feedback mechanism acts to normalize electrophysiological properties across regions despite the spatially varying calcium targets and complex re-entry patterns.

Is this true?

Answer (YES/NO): NO